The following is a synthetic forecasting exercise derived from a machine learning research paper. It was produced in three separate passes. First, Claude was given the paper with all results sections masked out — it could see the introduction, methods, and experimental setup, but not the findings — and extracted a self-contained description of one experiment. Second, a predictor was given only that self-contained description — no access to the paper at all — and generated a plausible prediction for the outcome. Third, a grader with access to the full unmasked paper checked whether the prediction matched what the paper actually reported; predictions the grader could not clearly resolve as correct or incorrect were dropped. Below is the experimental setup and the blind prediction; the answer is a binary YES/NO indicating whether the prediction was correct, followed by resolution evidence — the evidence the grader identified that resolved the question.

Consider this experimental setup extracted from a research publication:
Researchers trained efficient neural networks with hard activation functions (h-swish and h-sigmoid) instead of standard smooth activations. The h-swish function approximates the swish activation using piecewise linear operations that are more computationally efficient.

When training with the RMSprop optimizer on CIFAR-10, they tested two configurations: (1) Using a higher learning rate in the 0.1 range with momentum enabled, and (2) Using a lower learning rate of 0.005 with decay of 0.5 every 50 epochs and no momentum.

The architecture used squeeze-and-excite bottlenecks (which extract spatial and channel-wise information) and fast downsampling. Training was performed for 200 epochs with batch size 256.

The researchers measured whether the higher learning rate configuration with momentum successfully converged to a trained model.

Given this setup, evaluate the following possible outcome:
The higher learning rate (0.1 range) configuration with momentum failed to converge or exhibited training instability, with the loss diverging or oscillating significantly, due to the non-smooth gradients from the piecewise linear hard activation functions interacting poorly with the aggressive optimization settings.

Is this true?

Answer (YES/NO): YES